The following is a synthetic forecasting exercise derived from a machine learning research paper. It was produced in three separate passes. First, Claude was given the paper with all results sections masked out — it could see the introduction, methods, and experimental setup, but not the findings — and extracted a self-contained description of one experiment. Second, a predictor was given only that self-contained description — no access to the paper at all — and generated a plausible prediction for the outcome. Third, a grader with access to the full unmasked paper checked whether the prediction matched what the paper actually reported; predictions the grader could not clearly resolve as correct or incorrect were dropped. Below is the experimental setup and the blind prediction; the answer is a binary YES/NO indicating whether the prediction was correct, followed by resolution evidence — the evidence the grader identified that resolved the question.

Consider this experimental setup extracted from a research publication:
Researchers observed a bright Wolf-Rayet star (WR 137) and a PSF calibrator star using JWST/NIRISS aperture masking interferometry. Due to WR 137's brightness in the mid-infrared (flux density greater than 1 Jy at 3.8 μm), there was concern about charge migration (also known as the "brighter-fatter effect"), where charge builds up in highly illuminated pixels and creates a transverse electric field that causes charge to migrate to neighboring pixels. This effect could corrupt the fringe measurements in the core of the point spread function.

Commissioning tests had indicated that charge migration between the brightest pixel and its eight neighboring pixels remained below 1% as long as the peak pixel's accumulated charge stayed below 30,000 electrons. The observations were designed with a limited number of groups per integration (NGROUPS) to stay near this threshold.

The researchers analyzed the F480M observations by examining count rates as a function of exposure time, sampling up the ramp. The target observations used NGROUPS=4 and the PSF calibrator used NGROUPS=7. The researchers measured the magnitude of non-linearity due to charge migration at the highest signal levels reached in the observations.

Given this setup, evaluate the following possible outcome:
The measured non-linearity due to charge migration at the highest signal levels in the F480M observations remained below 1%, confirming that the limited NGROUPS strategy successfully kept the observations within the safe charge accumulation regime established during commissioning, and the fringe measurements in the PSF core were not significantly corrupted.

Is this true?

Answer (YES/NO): NO